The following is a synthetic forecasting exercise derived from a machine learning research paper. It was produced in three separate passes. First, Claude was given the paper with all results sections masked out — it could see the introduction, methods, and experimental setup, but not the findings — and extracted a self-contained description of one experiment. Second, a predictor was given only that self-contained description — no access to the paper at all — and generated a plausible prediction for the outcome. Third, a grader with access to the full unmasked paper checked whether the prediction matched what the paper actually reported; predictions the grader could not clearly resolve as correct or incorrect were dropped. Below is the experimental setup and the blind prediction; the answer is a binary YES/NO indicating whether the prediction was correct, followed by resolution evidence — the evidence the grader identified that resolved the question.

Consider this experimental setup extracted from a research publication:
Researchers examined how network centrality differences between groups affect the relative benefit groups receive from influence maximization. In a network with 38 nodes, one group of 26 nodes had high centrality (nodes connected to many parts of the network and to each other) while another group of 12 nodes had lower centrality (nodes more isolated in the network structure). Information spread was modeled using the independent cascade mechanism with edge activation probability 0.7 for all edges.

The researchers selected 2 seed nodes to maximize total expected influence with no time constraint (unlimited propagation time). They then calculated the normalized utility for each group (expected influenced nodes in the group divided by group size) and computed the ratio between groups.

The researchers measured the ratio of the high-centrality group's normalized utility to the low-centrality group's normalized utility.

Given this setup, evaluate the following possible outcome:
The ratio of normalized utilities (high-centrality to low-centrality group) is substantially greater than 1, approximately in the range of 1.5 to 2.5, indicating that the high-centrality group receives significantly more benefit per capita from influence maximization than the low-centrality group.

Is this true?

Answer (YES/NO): NO